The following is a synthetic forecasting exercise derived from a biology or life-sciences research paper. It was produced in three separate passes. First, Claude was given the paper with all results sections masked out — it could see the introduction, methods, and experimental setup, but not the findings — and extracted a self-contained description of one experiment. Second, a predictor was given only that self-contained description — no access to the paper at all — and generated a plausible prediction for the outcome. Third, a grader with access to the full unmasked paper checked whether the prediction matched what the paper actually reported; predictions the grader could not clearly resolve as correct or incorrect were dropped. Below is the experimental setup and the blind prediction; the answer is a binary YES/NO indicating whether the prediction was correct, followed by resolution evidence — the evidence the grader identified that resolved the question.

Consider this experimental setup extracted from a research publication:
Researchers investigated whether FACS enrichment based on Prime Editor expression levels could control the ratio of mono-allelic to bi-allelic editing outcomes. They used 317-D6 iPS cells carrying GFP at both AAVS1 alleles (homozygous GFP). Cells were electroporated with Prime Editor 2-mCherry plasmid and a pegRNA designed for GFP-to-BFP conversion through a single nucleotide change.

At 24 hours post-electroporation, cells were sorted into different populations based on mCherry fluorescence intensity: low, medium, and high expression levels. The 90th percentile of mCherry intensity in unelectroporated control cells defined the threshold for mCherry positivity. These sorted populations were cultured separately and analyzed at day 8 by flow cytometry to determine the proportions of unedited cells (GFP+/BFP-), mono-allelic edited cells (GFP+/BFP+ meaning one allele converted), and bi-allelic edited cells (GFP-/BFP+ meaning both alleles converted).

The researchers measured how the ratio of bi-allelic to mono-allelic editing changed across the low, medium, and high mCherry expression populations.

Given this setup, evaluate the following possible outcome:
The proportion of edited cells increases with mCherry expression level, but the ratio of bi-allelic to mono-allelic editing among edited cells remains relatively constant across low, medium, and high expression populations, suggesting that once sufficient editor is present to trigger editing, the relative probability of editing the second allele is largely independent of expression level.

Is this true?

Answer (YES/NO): NO